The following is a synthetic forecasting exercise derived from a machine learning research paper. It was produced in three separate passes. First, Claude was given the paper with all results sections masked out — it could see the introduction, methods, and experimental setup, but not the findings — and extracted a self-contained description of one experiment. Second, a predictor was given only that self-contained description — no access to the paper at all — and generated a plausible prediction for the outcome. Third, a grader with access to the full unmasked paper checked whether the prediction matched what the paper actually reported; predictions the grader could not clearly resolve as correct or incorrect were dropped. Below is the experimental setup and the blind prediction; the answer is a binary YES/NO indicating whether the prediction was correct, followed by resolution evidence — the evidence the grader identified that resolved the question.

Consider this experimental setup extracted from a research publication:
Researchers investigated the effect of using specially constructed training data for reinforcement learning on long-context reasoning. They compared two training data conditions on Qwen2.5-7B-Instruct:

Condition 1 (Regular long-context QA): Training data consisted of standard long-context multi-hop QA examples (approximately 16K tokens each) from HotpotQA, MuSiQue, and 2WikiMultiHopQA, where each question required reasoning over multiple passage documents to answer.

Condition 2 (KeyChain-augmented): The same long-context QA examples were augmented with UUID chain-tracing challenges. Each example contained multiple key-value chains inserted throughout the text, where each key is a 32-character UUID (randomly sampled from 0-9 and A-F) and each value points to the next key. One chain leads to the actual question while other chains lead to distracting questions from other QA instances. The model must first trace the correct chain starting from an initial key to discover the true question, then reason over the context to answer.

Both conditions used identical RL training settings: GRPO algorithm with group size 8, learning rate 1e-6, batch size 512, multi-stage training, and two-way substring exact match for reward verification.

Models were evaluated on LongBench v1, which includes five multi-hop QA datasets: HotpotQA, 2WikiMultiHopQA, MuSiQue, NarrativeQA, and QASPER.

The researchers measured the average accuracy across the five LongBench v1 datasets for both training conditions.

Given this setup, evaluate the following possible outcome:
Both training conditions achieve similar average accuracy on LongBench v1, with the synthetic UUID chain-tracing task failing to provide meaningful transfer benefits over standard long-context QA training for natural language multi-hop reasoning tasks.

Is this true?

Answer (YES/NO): NO